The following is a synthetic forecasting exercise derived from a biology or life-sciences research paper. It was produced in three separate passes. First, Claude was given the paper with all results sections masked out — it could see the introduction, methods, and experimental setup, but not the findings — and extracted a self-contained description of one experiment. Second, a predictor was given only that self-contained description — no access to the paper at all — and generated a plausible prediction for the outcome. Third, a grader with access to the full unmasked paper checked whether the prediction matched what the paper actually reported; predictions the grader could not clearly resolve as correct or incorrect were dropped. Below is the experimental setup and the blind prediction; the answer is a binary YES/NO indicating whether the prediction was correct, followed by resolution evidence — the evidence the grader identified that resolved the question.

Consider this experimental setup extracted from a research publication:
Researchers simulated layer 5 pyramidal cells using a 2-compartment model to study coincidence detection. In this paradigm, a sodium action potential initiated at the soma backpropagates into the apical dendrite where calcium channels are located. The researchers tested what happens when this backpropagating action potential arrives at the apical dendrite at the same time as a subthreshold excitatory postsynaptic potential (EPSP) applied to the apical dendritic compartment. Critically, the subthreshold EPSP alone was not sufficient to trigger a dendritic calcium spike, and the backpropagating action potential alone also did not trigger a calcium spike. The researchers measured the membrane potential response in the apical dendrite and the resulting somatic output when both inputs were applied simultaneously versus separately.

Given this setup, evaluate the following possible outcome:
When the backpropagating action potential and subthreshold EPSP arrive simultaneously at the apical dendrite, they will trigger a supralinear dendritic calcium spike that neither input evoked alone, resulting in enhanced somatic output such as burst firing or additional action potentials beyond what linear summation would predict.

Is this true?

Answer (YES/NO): YES